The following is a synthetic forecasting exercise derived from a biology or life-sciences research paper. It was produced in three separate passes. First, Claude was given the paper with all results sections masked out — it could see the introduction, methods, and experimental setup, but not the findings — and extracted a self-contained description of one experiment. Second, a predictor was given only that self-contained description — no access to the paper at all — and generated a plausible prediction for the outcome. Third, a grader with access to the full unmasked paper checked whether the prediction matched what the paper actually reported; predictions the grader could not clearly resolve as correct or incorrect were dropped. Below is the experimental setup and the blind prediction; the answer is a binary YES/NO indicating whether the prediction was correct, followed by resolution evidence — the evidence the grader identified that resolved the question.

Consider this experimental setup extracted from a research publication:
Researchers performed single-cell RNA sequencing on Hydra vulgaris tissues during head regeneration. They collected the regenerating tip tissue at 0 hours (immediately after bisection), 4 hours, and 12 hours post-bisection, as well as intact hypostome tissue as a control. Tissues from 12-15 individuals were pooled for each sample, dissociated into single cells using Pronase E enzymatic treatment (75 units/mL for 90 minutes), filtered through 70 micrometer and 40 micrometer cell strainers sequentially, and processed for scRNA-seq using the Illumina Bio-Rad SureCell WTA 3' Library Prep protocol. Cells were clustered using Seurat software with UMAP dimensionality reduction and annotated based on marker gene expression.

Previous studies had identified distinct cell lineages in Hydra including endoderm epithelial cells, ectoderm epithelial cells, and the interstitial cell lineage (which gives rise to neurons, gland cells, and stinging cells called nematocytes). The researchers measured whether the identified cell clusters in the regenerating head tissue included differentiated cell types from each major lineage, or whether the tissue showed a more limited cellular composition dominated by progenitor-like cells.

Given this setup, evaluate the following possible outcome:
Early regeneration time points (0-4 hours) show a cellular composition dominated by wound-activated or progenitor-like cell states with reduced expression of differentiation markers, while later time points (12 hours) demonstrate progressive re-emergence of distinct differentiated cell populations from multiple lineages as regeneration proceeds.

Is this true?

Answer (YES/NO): NO